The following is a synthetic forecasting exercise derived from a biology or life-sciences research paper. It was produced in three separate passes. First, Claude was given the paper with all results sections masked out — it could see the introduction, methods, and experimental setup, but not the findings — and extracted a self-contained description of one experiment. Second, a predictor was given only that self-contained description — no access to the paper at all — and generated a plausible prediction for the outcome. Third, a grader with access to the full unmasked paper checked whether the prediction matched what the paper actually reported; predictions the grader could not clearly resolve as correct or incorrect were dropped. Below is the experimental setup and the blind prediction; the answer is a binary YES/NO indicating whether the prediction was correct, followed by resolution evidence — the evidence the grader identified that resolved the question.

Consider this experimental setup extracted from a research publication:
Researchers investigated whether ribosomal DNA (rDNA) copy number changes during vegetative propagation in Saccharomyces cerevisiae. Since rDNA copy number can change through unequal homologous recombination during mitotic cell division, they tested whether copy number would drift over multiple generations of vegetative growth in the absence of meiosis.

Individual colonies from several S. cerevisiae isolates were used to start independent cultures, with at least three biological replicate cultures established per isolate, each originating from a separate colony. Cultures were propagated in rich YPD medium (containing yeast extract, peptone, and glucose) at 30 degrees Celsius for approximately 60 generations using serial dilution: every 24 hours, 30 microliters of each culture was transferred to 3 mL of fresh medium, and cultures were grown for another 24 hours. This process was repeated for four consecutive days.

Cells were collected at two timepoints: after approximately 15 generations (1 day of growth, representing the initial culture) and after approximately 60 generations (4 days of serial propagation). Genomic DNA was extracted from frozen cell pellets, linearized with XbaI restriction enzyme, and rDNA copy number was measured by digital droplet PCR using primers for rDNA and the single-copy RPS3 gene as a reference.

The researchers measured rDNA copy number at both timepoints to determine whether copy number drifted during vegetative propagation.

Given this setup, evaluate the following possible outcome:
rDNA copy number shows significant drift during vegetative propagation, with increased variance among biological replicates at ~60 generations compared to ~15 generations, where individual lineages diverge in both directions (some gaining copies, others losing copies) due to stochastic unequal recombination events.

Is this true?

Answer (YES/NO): NO